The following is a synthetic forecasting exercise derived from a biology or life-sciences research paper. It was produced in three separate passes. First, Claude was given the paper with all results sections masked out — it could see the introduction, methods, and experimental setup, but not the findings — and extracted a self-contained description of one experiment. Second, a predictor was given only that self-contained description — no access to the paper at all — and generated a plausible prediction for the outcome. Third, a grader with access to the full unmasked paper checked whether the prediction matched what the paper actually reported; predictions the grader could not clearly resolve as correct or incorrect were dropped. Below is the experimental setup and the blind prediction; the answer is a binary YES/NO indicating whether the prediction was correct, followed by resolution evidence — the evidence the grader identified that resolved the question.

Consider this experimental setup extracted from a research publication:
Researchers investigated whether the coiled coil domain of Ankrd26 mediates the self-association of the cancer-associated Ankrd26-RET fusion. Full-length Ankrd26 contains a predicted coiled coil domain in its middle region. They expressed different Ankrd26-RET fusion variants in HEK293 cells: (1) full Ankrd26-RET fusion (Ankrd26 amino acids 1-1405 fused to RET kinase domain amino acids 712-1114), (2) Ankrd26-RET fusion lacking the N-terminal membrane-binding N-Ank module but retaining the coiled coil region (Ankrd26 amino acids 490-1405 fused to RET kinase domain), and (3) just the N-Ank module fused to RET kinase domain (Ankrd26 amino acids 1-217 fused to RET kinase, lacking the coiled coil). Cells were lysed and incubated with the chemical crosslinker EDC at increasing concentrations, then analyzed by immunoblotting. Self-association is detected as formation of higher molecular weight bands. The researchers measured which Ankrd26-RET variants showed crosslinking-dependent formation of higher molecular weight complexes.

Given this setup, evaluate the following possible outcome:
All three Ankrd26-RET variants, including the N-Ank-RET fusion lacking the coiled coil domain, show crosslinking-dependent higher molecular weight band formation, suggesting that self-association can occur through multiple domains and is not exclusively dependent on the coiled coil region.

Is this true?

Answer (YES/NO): NO